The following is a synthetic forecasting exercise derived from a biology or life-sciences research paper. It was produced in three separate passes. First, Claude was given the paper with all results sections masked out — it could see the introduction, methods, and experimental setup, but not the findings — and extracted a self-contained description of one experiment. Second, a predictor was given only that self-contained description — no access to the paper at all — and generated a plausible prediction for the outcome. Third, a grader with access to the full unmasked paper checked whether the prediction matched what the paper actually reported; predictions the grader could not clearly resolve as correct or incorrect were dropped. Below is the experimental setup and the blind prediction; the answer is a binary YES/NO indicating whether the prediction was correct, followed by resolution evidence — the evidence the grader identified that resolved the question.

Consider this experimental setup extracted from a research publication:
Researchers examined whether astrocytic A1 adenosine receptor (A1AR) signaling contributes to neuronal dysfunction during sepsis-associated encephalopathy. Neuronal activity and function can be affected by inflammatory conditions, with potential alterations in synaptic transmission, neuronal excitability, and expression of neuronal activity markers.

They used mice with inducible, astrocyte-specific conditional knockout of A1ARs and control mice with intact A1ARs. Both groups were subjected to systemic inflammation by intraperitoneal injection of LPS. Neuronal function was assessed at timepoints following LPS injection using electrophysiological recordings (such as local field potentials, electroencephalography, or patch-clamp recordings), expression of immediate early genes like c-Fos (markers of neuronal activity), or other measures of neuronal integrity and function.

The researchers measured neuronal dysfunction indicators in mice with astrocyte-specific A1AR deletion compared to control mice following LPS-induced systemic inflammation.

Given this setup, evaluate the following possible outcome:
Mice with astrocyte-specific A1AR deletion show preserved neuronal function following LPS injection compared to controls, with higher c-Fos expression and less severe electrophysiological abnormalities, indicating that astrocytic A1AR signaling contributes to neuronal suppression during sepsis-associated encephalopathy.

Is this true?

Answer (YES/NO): NO